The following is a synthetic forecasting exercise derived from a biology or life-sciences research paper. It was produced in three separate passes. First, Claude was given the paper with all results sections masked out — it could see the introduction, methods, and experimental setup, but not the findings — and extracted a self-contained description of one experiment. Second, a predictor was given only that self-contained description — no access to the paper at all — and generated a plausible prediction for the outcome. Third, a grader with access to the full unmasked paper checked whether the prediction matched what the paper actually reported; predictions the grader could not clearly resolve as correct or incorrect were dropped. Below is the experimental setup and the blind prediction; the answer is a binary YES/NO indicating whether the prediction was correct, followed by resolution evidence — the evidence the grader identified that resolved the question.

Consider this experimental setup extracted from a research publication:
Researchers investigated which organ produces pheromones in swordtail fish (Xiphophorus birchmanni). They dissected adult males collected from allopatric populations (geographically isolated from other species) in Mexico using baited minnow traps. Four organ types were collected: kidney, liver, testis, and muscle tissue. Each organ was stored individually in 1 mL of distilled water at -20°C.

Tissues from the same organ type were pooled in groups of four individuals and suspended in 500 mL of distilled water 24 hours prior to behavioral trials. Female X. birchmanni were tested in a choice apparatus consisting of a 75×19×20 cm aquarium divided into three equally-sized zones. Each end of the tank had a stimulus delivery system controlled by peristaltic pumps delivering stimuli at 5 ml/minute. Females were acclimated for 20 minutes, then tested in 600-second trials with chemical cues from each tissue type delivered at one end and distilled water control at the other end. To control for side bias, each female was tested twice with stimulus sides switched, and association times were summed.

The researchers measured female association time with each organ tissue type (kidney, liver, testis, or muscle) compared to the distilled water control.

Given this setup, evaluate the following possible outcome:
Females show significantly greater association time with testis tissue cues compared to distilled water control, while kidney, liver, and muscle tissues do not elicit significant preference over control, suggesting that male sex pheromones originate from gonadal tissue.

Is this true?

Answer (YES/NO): YES